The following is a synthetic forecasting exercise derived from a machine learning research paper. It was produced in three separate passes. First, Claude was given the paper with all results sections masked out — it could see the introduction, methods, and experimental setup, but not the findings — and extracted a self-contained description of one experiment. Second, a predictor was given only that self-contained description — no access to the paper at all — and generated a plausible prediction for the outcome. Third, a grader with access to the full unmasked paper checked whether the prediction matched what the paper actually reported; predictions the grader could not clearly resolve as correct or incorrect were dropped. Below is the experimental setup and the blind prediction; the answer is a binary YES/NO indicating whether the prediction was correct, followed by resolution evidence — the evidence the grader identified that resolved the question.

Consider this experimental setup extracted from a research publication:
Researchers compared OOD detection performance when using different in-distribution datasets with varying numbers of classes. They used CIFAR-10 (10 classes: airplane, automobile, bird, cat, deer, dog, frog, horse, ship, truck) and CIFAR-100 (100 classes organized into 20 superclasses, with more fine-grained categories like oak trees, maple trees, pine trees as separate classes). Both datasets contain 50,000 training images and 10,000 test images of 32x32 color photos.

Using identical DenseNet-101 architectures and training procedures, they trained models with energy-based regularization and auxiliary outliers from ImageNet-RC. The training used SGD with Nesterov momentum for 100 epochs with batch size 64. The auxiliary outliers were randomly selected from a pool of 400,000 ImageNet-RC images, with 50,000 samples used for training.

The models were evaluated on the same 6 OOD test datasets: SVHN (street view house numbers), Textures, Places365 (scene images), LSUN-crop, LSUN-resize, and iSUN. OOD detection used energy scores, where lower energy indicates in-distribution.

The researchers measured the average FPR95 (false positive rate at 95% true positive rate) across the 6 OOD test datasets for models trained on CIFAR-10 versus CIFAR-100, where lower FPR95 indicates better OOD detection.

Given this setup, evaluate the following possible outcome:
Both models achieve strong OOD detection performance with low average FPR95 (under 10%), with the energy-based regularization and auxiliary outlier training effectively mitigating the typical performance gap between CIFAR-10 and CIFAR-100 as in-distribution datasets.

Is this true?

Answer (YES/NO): NO